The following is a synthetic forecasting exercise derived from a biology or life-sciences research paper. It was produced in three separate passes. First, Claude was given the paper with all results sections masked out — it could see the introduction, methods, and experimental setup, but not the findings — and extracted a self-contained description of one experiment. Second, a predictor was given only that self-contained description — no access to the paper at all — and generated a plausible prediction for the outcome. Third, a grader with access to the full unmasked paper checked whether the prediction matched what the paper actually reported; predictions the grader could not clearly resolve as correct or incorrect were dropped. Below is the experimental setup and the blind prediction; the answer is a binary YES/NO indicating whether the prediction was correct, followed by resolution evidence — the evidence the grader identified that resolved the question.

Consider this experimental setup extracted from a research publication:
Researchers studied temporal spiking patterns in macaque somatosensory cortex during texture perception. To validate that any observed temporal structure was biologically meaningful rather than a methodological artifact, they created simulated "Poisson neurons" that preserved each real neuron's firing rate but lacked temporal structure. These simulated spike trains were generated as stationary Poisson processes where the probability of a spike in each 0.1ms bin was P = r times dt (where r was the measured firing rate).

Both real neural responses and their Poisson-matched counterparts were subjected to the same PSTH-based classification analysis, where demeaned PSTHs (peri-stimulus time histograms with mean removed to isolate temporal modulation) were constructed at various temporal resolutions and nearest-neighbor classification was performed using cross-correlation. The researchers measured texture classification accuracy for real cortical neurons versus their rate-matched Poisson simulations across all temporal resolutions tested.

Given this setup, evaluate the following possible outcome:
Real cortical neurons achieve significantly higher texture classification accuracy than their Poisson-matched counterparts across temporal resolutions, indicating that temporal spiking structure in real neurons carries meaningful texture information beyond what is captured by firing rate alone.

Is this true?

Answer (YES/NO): YES